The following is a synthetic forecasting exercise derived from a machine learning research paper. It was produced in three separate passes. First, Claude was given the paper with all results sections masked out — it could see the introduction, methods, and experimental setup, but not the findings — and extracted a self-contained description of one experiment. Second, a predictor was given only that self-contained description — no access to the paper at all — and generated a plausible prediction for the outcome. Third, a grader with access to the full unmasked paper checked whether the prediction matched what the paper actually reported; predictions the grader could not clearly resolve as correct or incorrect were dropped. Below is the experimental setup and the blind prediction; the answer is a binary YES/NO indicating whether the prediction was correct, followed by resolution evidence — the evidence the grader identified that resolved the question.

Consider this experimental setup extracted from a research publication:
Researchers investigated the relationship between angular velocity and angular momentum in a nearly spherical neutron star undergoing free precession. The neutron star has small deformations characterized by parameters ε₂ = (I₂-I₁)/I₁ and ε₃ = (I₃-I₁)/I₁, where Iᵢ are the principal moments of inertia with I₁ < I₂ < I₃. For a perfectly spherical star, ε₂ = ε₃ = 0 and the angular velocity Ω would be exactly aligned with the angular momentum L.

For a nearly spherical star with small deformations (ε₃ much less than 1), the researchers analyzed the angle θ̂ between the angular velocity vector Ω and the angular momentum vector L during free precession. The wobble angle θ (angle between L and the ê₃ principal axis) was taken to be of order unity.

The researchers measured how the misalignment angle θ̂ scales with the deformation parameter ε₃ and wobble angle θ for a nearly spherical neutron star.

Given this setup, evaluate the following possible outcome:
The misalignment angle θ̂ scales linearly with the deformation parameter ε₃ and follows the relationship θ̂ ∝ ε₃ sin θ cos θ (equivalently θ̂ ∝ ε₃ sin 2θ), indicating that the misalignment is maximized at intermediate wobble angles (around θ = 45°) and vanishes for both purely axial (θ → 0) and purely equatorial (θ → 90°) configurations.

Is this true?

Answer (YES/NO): NO